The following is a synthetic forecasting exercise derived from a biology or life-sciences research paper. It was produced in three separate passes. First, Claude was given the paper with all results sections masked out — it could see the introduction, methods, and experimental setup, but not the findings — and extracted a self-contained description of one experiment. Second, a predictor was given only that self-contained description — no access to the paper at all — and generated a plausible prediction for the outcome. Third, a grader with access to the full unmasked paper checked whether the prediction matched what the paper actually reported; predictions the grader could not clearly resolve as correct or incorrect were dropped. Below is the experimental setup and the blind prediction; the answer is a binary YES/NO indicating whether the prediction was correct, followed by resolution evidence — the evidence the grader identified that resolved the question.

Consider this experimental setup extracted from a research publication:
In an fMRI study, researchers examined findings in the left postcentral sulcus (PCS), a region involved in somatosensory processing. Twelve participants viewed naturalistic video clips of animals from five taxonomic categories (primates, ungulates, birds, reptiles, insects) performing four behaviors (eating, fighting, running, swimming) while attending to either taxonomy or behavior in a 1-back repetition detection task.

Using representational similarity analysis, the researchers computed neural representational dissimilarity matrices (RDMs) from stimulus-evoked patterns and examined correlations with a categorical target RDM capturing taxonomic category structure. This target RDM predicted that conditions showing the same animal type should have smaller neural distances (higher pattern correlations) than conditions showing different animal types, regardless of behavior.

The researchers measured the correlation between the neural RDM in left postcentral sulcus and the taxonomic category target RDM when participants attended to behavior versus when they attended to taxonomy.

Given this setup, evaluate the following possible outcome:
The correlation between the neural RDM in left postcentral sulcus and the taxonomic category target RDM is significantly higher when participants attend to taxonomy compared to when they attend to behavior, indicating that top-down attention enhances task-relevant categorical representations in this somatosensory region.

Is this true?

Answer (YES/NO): YES